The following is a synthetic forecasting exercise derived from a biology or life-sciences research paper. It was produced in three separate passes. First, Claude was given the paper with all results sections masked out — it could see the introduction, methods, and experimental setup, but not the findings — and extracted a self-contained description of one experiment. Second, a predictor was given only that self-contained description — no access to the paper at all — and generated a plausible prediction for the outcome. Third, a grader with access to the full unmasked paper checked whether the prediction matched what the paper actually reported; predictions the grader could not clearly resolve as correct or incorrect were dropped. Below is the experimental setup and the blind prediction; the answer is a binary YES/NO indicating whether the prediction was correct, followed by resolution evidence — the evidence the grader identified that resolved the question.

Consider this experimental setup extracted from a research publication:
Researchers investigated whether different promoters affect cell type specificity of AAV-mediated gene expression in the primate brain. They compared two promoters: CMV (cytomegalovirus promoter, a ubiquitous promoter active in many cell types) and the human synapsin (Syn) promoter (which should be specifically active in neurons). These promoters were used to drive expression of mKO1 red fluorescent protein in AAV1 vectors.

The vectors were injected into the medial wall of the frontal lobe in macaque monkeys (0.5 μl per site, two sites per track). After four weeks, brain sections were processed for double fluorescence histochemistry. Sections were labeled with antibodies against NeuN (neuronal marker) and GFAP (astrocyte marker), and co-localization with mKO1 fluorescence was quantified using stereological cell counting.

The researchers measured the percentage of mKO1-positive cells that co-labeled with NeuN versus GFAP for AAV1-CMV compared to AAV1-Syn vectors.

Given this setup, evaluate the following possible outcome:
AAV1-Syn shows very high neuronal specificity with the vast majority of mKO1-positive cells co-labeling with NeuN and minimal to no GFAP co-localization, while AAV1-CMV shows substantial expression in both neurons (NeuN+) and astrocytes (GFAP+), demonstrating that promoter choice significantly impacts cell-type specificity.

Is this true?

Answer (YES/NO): NO